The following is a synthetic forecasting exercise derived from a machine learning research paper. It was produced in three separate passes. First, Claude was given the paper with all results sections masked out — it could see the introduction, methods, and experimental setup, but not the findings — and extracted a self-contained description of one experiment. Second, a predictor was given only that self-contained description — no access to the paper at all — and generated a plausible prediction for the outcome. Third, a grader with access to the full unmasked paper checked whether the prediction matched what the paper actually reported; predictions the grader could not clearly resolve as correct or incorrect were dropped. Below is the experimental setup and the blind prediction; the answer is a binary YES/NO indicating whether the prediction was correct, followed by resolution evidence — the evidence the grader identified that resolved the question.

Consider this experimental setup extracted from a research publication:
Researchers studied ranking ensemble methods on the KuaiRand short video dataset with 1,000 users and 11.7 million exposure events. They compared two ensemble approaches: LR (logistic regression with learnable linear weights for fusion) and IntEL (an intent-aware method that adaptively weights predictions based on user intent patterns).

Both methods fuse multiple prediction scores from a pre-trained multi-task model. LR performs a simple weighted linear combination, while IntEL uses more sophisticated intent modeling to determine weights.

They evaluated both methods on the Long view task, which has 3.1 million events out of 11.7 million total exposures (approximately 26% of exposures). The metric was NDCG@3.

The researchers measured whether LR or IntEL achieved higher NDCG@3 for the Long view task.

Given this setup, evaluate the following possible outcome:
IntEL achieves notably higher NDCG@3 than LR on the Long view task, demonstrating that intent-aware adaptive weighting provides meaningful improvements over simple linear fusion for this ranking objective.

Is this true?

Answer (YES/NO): YES